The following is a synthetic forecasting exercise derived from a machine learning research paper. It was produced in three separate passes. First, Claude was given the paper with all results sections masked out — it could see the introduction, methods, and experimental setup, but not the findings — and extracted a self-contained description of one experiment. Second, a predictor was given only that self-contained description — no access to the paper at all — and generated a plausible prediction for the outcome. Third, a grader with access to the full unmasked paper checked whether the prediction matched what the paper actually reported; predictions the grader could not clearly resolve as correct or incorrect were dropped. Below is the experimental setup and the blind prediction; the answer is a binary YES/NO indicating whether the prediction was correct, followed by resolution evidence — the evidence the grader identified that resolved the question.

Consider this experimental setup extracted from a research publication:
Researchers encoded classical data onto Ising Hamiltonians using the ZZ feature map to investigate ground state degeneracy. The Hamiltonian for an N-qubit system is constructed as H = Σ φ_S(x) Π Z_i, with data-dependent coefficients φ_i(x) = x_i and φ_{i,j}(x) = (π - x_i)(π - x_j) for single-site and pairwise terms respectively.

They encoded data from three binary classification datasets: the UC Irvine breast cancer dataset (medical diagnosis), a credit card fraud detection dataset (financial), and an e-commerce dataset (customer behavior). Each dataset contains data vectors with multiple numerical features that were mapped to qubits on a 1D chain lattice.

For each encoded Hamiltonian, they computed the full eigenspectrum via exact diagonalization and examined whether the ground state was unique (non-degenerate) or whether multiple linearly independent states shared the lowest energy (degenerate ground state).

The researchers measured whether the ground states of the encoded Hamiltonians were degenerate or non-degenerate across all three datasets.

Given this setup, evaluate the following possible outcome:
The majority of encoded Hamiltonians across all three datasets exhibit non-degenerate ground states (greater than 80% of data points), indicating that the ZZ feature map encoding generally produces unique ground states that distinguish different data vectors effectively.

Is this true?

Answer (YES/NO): YES